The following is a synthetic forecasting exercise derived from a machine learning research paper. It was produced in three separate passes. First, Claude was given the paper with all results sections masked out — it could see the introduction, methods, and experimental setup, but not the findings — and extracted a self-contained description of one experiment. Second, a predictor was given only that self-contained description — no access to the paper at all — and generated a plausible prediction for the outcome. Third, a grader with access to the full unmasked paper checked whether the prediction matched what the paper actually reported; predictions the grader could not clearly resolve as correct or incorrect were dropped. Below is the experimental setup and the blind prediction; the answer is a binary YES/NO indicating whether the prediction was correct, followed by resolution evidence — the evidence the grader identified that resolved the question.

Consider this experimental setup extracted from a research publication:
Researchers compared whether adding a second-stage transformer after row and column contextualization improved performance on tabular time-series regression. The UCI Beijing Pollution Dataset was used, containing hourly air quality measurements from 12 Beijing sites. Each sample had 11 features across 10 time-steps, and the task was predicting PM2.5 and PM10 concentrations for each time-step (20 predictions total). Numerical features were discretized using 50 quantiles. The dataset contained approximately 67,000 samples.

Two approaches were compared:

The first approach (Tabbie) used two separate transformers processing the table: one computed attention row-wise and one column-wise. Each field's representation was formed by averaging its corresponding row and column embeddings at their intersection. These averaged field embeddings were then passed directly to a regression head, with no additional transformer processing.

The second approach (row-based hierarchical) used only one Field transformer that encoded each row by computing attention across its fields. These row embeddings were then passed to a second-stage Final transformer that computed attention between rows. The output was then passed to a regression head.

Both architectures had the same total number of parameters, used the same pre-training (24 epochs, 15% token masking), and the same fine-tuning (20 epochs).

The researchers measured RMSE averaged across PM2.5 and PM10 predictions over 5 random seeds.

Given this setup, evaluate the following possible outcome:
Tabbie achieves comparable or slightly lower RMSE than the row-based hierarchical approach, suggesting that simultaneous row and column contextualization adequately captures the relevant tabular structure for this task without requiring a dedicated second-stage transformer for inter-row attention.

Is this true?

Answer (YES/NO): NO